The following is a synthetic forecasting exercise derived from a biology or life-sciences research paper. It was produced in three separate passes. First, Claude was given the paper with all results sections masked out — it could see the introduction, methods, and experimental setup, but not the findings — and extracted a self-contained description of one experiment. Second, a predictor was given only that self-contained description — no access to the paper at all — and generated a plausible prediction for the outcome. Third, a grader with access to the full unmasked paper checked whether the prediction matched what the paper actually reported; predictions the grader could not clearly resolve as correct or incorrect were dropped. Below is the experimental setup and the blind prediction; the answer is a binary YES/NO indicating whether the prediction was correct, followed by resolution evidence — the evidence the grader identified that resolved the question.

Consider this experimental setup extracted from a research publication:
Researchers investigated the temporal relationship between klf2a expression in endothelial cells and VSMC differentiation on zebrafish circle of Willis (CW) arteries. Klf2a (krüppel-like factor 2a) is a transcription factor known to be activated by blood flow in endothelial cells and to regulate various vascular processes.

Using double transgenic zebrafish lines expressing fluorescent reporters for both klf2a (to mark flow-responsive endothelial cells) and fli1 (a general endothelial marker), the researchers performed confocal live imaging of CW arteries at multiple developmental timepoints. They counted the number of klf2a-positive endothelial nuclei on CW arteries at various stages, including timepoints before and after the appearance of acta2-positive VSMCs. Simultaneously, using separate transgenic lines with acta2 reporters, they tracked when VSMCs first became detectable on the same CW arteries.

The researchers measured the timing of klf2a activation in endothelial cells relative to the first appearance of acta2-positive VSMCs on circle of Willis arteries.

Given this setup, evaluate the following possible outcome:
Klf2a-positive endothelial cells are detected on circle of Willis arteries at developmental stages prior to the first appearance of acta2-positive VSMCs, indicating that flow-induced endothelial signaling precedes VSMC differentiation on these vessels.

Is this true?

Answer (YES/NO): YES